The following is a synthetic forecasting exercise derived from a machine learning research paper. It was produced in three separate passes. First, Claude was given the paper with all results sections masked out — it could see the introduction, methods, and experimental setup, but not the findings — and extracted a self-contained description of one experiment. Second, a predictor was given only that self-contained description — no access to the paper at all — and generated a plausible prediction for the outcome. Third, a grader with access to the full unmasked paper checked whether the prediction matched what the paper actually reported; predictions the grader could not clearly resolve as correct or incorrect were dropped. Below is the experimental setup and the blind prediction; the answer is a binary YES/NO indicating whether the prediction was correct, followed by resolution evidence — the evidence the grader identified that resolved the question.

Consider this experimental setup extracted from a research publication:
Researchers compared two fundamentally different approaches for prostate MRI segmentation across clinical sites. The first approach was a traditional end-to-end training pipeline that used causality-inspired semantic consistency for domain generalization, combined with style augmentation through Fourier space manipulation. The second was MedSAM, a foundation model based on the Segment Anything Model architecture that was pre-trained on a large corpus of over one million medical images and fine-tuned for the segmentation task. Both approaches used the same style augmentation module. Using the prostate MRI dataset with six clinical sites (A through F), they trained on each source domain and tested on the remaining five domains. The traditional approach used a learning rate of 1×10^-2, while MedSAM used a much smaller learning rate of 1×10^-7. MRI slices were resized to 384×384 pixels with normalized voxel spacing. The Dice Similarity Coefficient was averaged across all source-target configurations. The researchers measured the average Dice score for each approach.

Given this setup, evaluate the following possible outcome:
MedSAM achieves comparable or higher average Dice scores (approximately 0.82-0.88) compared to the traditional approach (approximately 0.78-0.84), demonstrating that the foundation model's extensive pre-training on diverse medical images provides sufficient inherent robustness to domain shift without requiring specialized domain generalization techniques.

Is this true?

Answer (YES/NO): NO